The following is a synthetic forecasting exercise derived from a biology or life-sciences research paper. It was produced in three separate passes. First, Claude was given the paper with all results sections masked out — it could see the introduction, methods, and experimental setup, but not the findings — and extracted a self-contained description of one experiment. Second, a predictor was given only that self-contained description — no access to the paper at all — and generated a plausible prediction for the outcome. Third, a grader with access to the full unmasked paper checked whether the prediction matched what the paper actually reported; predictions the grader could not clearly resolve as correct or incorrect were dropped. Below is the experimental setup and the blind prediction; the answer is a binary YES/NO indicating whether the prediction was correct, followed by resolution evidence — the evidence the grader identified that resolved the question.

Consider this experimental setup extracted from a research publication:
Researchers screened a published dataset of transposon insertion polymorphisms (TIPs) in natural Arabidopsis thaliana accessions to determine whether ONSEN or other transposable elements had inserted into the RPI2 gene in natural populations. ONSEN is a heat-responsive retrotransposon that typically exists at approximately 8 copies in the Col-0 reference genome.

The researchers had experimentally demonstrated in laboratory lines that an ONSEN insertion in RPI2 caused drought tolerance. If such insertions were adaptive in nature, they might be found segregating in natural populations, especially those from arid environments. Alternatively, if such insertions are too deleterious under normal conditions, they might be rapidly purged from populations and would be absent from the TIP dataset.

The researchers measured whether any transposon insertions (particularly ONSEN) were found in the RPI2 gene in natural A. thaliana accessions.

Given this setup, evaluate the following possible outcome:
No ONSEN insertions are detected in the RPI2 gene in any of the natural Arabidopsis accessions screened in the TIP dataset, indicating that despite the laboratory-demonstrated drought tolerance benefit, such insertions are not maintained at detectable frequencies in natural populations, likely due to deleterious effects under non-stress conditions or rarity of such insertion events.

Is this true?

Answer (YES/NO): YES